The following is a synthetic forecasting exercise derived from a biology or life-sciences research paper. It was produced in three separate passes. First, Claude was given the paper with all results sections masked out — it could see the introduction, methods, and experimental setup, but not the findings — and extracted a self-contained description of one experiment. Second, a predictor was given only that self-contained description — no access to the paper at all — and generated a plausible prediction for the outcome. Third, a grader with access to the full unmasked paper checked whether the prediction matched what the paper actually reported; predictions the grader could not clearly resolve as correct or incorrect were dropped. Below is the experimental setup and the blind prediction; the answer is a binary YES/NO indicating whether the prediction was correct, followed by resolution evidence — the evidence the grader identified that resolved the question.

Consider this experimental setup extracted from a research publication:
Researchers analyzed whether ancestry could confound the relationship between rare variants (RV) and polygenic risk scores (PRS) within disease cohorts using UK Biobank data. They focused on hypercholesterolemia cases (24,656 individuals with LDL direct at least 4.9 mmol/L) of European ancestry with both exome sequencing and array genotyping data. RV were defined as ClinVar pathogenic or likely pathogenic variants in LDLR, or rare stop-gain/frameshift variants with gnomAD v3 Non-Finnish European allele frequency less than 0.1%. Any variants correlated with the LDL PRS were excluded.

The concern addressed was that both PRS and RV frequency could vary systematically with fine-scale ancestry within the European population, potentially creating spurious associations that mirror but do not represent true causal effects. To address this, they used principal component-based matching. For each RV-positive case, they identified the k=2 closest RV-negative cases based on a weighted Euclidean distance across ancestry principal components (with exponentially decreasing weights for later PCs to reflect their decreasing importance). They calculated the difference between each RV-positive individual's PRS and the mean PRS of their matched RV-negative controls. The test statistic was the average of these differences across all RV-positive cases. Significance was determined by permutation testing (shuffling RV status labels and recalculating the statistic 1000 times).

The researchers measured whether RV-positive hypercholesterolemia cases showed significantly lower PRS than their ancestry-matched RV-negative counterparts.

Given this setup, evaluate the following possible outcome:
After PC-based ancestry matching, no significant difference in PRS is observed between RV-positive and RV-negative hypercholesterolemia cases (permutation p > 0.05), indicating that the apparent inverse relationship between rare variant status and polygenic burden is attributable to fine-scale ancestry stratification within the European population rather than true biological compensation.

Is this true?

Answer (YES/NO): NO